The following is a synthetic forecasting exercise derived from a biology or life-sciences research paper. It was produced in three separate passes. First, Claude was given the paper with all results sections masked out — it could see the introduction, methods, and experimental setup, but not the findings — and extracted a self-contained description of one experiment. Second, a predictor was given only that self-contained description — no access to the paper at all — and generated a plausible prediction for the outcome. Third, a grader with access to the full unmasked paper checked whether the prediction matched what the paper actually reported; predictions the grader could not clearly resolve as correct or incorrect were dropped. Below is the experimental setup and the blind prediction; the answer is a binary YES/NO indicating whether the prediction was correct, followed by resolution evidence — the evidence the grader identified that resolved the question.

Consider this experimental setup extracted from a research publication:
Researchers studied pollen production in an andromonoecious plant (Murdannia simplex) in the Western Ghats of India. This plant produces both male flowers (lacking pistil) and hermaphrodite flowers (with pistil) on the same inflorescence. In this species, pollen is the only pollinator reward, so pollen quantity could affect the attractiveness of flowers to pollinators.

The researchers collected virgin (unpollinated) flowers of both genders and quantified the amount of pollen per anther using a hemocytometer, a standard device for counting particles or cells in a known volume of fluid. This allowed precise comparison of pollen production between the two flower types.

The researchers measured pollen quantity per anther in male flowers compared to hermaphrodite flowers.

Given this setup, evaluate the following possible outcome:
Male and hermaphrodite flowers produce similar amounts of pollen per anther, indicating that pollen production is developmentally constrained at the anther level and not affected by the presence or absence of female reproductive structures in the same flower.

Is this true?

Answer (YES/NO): YES